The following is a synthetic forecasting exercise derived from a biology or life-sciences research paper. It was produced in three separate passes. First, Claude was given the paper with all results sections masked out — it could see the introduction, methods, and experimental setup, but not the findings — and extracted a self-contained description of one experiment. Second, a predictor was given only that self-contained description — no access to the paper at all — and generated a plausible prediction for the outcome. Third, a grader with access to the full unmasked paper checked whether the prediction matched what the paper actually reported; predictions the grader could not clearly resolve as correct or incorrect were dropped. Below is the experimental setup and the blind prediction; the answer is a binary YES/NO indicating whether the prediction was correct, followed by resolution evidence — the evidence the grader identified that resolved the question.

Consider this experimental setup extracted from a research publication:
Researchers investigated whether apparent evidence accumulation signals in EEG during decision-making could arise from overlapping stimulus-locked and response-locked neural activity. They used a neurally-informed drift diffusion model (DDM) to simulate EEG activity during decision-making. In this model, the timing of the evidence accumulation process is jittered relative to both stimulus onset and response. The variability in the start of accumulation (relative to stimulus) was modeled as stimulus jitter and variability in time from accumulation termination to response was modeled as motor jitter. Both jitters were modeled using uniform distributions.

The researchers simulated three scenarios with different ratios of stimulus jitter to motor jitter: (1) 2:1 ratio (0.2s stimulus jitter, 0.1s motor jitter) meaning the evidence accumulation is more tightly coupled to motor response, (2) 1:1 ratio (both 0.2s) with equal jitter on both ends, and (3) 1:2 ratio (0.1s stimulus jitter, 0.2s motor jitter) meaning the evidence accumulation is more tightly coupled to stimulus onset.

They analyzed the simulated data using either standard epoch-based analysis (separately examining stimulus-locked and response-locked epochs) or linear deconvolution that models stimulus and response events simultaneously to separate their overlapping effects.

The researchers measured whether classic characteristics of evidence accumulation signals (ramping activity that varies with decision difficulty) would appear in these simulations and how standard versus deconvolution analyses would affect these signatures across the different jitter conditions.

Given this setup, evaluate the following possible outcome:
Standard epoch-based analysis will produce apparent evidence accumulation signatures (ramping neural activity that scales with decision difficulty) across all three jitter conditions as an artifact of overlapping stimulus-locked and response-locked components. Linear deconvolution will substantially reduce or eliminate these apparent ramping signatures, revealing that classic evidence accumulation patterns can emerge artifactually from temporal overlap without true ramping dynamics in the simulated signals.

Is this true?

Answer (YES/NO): NO